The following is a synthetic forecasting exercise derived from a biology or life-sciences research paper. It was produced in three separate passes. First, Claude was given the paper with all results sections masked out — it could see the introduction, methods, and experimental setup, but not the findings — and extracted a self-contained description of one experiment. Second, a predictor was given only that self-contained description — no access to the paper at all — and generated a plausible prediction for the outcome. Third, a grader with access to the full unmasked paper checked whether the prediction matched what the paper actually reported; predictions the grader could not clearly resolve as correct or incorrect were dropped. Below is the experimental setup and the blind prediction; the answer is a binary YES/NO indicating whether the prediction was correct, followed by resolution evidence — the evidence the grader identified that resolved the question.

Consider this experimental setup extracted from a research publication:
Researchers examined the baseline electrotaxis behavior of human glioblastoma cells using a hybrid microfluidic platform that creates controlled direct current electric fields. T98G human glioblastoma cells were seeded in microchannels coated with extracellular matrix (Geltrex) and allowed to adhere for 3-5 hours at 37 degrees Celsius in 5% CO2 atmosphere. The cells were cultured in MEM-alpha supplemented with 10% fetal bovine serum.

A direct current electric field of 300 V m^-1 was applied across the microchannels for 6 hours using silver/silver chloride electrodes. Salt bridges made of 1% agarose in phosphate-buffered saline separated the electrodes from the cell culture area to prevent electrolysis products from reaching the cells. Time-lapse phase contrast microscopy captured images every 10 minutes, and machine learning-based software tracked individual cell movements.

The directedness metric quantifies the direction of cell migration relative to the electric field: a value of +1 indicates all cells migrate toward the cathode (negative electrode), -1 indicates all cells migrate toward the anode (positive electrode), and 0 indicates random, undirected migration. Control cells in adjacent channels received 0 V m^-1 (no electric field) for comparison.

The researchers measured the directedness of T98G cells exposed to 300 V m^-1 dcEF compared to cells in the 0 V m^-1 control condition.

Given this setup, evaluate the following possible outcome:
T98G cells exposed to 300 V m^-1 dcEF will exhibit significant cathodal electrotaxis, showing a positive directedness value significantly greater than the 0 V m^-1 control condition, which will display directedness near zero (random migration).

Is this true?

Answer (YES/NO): NO